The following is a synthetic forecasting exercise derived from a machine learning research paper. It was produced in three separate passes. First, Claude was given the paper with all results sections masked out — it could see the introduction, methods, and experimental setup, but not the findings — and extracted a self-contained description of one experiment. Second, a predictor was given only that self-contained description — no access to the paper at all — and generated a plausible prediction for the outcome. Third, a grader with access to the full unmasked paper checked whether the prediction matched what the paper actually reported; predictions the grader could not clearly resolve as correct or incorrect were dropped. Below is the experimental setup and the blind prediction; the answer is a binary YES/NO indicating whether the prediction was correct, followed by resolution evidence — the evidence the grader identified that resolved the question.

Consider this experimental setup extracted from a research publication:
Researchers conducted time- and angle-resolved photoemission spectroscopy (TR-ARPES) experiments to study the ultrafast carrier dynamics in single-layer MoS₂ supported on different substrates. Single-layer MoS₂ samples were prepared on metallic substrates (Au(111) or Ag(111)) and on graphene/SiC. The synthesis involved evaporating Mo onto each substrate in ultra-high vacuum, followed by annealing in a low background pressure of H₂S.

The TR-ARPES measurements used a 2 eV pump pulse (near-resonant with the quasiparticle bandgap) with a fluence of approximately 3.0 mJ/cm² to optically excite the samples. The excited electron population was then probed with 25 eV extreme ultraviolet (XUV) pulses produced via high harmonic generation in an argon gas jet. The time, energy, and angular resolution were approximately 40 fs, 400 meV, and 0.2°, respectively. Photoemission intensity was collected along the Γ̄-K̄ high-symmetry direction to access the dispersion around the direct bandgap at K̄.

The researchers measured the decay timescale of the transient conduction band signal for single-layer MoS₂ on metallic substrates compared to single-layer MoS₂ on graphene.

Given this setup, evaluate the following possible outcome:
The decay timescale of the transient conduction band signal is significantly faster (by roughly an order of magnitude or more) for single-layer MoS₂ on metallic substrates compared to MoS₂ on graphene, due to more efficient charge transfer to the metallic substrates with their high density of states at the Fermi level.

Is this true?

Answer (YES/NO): YES